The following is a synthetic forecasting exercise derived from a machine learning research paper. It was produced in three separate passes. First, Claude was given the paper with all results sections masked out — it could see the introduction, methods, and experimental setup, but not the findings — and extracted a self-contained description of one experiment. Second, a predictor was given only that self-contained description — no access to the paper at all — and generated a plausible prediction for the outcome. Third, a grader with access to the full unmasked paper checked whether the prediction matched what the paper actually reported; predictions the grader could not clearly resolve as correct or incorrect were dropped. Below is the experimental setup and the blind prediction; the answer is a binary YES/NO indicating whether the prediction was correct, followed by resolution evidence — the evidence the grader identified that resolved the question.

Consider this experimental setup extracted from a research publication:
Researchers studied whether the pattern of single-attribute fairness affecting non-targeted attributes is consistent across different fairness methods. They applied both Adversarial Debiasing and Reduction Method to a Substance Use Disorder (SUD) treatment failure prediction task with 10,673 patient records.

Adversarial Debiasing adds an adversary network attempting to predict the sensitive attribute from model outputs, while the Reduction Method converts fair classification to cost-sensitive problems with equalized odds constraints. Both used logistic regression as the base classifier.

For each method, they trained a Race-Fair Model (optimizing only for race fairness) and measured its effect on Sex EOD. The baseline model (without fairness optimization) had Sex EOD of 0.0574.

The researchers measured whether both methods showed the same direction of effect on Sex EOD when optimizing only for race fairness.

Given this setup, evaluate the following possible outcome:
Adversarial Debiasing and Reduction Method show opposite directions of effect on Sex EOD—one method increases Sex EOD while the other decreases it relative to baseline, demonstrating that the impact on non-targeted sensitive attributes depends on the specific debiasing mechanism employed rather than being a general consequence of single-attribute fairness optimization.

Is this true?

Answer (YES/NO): NO